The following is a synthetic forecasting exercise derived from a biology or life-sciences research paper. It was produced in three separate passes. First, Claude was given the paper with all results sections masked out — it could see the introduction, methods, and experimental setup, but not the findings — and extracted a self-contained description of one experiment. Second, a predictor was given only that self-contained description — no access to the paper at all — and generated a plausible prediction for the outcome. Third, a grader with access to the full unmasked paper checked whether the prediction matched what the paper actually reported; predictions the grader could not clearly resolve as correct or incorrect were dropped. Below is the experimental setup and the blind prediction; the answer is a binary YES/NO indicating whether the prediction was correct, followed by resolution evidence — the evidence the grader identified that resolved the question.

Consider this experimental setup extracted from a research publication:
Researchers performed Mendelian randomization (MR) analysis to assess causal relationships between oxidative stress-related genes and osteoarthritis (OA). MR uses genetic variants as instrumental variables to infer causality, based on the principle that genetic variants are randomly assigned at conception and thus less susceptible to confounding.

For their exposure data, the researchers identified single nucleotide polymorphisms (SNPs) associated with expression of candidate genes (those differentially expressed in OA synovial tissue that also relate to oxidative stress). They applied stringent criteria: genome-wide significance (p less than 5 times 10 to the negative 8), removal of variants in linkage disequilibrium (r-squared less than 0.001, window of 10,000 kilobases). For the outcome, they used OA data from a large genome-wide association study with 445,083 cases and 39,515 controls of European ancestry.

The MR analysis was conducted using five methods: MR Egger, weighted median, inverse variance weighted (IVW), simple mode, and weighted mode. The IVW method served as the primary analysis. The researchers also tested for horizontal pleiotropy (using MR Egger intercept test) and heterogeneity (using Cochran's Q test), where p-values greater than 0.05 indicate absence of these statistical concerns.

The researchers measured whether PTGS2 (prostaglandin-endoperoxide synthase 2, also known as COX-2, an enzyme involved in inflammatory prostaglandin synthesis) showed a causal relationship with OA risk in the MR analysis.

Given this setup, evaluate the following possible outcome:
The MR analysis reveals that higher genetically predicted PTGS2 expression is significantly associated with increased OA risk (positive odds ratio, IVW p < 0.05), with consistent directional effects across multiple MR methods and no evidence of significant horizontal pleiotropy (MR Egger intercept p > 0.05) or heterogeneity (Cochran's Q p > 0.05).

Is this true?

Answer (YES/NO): NO